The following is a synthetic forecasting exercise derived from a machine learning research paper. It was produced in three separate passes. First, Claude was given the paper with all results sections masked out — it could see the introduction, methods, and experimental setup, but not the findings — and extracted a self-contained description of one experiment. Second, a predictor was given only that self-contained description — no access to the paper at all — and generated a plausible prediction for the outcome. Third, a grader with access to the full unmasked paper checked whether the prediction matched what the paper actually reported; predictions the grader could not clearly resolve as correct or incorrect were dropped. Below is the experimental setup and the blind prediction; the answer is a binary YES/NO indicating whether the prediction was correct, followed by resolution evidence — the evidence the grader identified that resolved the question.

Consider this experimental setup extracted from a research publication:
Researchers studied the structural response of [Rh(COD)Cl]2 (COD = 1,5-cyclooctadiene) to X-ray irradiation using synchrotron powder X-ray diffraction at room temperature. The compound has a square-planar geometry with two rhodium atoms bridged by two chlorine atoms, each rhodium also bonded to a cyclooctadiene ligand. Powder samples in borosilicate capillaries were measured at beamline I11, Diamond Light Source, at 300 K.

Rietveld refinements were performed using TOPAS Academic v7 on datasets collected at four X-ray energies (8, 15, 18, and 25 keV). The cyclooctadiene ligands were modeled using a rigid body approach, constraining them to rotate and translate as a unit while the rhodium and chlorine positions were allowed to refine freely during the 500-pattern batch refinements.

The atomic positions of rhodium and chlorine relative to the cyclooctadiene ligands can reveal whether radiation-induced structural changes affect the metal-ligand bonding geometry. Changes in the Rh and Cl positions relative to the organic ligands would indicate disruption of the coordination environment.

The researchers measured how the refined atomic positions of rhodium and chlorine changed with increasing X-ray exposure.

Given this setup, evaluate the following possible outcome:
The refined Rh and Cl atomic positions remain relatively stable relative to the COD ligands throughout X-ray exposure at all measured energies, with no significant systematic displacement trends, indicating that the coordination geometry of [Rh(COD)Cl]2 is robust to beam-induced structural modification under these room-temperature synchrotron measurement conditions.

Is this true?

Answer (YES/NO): NO